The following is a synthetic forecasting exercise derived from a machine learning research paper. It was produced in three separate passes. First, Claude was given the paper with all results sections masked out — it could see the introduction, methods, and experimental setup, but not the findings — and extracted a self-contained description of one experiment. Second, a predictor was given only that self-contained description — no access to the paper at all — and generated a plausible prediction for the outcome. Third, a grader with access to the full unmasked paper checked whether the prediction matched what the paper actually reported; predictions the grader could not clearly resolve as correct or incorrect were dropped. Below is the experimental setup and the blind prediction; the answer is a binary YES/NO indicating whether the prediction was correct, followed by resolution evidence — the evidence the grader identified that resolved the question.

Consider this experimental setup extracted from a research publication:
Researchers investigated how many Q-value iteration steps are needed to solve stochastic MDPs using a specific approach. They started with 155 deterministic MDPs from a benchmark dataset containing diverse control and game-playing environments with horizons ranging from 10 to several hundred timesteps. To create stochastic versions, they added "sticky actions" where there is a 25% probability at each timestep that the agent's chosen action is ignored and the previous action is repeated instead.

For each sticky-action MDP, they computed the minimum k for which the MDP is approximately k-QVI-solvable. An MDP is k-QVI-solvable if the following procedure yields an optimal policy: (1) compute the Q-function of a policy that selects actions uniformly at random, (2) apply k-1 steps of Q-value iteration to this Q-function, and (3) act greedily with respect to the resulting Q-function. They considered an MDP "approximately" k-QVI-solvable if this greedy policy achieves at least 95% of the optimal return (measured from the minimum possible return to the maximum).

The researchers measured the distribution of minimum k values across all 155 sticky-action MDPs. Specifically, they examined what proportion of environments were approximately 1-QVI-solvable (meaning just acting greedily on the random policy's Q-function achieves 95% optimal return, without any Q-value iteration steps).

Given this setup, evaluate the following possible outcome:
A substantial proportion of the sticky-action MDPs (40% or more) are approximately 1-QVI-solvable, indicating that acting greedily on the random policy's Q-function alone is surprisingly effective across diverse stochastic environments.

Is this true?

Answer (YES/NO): YES